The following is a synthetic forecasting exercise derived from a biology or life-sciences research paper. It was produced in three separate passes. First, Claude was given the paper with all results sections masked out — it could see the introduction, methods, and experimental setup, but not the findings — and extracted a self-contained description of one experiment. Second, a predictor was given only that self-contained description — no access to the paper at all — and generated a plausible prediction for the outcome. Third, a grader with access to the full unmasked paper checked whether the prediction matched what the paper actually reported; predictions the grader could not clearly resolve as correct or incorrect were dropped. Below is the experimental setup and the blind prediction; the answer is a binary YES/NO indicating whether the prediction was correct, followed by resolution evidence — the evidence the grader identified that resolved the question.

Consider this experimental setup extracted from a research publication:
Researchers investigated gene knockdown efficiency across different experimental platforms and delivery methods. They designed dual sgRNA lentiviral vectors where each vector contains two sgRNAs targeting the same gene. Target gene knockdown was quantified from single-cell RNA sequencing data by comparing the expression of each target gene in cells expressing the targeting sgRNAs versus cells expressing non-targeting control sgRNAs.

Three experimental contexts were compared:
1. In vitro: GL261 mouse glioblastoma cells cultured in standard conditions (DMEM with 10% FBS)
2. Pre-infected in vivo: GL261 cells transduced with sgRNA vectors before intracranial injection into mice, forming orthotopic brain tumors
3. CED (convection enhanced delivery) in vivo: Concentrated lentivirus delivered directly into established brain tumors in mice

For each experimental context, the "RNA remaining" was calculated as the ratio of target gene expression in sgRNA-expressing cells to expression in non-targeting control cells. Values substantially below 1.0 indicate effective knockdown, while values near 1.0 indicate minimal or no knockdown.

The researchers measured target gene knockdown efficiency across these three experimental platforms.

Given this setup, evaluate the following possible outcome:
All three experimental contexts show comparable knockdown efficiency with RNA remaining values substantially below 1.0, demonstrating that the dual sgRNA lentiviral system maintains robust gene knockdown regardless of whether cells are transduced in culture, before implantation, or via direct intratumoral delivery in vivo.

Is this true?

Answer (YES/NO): YES